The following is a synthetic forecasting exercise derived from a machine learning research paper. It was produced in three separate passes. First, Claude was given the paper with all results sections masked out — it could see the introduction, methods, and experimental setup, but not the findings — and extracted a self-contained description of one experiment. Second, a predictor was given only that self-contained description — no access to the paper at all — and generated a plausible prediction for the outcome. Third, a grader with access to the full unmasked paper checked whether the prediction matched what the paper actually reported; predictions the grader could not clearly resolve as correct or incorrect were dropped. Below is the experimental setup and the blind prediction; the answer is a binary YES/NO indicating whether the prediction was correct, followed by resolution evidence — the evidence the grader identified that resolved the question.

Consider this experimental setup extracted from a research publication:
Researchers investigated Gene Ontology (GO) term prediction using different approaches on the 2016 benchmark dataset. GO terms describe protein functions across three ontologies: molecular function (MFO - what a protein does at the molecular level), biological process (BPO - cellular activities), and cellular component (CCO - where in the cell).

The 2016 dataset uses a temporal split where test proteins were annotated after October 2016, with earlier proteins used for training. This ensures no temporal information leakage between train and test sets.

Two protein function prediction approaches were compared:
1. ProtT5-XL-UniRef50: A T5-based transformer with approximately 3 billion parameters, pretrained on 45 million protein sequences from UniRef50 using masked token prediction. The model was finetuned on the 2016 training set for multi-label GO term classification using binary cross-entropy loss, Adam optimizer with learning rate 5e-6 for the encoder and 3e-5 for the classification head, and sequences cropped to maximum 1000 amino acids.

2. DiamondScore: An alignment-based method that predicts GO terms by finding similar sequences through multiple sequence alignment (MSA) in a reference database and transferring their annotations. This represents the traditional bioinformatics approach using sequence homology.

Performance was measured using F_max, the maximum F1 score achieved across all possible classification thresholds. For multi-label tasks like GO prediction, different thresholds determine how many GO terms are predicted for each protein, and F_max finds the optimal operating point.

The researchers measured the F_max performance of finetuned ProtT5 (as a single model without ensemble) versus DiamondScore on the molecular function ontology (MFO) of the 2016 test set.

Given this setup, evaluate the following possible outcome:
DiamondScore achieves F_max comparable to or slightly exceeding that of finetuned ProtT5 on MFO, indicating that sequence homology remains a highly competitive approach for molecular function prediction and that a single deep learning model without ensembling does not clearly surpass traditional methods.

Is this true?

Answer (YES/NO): YES